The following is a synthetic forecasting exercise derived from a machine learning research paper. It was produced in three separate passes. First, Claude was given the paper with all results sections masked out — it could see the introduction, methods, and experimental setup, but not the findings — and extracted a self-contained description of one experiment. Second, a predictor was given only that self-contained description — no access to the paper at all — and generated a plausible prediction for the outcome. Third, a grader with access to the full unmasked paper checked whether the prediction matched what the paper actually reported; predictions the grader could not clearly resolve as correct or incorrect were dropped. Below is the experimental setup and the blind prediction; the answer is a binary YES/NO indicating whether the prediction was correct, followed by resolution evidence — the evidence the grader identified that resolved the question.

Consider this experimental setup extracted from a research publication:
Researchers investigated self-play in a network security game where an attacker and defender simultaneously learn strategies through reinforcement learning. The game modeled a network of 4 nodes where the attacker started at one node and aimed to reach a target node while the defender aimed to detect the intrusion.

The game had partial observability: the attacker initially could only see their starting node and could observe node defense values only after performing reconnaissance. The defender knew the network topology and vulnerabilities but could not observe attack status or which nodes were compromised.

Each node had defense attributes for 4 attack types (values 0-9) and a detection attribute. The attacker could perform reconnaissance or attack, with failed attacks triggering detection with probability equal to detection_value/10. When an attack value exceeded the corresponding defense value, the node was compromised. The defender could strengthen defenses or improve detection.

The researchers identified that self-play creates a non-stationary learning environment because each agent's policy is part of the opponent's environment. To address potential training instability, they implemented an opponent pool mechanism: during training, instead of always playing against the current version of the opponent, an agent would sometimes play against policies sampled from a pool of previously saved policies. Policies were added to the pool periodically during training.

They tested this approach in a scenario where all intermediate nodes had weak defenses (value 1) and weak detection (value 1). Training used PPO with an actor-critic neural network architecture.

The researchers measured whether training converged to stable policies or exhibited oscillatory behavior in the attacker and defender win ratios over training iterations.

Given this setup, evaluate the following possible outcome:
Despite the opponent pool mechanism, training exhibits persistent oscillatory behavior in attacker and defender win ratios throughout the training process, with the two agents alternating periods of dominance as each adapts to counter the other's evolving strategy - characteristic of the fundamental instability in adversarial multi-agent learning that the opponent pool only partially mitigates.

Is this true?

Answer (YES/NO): YES